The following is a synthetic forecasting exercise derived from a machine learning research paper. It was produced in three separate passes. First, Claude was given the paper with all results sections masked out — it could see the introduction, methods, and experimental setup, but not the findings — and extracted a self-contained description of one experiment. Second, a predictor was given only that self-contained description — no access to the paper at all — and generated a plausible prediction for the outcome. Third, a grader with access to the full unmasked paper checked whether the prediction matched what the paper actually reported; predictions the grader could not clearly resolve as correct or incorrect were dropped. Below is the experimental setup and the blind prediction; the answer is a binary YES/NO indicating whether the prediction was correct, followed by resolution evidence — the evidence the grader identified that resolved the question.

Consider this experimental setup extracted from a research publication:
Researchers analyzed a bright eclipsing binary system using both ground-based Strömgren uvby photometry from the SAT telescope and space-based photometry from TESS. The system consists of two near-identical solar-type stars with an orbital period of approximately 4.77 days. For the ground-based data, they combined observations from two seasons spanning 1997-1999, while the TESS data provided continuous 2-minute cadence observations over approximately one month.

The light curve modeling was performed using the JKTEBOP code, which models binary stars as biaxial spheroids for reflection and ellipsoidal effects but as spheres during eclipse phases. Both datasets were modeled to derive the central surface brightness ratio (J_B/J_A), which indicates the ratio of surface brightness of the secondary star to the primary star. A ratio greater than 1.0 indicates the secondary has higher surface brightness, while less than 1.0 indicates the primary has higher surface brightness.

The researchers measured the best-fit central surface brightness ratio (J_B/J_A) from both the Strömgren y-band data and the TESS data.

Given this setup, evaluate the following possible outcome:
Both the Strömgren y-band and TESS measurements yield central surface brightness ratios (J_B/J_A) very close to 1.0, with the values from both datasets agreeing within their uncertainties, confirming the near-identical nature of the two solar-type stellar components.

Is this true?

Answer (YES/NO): NO